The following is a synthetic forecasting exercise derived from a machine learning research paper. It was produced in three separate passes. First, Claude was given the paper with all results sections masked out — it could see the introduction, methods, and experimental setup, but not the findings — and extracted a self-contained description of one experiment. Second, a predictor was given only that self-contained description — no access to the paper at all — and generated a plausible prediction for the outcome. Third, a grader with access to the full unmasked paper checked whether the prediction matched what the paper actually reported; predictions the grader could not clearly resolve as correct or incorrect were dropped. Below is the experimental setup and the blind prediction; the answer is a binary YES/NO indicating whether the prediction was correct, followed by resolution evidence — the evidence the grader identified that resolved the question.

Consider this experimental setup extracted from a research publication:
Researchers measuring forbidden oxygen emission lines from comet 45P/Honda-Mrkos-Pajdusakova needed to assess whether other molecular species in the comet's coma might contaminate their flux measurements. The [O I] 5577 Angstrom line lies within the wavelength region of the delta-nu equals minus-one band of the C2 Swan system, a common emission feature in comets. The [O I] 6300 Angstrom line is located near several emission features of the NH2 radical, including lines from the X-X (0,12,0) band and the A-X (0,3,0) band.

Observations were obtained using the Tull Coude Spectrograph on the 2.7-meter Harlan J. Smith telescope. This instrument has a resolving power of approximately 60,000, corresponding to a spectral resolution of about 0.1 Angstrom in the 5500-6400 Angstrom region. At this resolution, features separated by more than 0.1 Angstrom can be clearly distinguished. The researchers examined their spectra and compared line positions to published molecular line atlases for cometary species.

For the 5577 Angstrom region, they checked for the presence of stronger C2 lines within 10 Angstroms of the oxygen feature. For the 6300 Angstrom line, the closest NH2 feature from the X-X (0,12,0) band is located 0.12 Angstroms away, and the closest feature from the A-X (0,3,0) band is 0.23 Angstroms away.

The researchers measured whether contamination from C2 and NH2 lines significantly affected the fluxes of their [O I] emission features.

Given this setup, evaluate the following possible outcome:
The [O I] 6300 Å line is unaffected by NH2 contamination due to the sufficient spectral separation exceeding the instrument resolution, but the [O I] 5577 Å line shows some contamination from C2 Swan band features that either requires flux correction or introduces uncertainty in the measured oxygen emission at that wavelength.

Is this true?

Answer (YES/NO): NO